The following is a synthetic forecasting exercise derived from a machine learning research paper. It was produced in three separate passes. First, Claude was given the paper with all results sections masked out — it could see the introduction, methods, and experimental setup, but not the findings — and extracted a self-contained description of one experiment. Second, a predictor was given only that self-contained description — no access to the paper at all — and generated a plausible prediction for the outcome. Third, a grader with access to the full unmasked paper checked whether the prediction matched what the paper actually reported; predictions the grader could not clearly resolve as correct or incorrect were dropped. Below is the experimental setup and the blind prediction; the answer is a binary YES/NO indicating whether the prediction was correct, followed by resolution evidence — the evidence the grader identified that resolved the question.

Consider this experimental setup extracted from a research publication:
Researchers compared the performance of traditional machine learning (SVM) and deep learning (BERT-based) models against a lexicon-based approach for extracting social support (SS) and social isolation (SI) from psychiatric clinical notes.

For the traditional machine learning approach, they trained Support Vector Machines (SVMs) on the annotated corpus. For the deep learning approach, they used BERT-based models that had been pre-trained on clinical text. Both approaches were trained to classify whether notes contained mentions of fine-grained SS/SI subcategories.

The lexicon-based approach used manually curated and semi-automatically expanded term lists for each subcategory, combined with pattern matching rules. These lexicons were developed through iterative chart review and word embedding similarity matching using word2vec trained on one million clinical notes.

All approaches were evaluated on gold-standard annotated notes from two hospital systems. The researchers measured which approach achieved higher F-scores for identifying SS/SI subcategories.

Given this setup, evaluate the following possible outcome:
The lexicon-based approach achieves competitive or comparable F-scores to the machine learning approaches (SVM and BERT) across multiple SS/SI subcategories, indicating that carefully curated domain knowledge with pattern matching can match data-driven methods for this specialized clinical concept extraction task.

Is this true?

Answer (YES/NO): NO